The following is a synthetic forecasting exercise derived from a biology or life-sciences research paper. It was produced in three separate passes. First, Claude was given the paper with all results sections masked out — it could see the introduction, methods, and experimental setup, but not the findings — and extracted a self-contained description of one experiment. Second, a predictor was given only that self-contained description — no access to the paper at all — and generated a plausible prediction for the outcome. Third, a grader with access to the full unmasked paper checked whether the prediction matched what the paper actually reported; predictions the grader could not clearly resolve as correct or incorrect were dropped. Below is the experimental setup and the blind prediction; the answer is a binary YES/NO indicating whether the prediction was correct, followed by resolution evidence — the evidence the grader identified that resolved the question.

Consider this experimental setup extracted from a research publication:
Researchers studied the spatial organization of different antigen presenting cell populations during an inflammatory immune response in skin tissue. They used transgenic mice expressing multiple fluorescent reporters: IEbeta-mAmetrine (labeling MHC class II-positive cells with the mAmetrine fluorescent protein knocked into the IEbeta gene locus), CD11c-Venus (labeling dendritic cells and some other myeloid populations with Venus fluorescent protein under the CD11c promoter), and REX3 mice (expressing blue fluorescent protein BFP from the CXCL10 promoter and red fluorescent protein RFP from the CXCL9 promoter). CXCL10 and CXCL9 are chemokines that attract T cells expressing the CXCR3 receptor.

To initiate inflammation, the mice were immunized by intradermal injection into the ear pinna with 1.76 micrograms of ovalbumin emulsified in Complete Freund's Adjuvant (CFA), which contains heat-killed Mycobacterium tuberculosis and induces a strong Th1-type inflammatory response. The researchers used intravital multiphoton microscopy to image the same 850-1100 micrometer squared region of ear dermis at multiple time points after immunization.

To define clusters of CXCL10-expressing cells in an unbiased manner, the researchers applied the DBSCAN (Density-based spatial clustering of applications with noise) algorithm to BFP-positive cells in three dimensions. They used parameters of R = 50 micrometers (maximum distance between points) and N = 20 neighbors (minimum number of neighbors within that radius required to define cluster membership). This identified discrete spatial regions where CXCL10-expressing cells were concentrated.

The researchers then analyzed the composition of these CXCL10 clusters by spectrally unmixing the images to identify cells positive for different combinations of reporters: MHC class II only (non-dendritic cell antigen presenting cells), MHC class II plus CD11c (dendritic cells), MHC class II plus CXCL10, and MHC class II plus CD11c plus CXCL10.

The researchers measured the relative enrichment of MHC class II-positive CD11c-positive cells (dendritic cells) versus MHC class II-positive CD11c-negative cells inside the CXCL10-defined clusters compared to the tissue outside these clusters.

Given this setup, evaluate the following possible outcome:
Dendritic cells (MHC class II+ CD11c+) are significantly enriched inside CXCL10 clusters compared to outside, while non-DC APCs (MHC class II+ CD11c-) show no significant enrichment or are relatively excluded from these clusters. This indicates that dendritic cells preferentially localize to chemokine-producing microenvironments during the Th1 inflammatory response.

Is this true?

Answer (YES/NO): NO